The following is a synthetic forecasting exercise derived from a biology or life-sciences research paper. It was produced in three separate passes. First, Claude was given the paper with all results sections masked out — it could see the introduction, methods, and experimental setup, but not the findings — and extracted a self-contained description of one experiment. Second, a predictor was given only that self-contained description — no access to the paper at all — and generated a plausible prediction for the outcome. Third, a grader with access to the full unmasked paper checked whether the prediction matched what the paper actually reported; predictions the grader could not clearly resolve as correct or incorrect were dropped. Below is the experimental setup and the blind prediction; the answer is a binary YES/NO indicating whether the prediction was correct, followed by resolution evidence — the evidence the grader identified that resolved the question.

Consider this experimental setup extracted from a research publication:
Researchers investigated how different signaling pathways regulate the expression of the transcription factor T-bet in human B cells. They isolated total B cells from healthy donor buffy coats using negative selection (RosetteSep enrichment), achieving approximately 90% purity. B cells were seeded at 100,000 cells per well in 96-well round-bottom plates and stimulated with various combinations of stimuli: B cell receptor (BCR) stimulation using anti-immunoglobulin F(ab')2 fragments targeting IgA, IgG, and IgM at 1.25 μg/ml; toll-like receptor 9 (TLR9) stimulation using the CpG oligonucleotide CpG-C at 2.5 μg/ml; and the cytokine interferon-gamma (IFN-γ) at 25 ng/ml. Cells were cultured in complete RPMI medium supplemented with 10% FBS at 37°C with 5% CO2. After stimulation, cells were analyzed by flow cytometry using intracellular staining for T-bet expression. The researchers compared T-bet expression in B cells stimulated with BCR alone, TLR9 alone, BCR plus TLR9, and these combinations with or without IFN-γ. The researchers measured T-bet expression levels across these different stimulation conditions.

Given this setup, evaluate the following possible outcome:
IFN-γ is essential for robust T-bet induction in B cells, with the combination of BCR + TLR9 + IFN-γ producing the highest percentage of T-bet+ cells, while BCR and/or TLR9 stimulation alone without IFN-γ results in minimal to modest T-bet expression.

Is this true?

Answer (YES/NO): YES